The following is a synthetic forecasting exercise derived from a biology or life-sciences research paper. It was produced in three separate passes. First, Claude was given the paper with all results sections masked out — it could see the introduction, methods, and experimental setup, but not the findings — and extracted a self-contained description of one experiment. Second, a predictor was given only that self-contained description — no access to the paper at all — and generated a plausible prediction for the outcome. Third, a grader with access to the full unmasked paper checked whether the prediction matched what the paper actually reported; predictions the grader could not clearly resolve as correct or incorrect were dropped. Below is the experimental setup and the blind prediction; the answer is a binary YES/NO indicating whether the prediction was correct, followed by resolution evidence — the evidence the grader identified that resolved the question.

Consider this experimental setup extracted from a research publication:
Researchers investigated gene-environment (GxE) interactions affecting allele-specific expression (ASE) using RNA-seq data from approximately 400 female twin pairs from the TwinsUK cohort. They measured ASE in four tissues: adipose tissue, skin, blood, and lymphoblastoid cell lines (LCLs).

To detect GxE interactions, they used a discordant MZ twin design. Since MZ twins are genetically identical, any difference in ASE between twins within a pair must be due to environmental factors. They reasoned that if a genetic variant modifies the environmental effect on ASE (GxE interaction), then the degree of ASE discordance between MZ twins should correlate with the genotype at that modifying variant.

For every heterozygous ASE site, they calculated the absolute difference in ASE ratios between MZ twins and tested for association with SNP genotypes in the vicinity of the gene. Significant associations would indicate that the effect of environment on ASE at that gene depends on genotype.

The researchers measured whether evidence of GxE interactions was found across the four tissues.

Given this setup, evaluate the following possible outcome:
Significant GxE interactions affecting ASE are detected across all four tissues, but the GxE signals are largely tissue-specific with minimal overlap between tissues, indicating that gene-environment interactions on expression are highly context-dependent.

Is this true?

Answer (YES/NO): NO